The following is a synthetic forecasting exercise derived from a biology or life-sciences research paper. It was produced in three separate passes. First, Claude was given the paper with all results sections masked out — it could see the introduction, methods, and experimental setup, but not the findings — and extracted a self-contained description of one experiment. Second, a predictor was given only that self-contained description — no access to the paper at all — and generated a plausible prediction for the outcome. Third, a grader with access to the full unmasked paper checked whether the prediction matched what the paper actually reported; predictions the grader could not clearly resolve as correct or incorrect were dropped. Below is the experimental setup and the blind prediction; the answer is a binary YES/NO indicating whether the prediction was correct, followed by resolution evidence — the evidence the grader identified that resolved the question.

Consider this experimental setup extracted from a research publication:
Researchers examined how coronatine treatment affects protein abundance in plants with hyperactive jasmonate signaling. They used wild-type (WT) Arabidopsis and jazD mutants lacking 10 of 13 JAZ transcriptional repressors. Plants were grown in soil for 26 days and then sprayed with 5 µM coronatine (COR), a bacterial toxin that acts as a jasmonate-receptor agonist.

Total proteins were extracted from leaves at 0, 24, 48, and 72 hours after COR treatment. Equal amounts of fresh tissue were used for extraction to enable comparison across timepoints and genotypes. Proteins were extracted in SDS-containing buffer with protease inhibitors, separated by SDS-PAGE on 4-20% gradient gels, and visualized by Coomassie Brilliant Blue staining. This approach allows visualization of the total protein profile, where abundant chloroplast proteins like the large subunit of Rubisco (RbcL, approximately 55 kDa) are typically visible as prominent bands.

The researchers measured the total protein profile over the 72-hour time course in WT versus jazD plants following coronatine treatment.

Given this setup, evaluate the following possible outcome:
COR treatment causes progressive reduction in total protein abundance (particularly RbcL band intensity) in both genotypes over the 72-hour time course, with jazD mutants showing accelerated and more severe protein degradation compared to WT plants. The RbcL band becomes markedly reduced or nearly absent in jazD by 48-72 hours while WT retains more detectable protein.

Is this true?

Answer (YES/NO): NO